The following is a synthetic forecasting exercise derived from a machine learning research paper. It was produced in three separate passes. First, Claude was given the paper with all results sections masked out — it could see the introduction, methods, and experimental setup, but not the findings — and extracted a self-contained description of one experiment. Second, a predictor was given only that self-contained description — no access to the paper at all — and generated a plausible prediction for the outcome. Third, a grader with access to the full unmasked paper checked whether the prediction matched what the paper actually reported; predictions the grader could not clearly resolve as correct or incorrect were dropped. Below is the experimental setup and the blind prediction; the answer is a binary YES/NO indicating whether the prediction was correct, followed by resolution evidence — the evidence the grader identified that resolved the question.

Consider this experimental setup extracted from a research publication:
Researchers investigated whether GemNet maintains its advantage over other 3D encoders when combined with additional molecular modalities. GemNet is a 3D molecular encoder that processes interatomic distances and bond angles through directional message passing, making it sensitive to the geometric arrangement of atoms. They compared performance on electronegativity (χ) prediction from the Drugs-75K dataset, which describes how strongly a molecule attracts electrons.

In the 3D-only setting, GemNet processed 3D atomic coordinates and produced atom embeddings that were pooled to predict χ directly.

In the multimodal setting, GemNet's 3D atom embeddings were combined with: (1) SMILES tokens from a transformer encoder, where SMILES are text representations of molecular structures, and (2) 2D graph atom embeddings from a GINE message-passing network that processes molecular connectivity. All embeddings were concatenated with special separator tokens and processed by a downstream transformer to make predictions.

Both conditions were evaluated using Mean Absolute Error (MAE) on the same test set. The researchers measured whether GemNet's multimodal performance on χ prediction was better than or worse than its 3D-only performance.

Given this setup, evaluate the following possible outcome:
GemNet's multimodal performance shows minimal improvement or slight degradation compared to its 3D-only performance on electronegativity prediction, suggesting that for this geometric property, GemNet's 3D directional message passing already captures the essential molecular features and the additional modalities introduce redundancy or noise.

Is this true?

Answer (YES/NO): YES